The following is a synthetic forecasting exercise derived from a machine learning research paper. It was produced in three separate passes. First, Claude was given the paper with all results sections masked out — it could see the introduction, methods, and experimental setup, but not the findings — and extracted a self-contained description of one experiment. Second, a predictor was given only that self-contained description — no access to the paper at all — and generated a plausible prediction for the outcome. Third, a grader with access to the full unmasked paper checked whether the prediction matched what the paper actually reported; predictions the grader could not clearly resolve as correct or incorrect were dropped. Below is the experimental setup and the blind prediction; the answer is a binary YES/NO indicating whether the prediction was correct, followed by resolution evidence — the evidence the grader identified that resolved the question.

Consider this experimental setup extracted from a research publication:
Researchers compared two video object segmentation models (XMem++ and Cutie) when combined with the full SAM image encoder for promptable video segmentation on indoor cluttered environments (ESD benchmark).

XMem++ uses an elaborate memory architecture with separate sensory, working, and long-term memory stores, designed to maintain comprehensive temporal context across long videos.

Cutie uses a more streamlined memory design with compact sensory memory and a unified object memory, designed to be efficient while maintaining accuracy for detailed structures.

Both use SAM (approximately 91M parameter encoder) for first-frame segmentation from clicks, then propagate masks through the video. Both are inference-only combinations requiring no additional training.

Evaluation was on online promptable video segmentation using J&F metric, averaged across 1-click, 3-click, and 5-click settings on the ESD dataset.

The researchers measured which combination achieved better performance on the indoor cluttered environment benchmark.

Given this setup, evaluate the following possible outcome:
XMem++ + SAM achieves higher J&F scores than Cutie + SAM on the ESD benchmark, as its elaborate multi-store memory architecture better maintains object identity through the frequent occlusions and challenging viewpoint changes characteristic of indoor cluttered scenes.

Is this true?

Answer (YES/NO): NO